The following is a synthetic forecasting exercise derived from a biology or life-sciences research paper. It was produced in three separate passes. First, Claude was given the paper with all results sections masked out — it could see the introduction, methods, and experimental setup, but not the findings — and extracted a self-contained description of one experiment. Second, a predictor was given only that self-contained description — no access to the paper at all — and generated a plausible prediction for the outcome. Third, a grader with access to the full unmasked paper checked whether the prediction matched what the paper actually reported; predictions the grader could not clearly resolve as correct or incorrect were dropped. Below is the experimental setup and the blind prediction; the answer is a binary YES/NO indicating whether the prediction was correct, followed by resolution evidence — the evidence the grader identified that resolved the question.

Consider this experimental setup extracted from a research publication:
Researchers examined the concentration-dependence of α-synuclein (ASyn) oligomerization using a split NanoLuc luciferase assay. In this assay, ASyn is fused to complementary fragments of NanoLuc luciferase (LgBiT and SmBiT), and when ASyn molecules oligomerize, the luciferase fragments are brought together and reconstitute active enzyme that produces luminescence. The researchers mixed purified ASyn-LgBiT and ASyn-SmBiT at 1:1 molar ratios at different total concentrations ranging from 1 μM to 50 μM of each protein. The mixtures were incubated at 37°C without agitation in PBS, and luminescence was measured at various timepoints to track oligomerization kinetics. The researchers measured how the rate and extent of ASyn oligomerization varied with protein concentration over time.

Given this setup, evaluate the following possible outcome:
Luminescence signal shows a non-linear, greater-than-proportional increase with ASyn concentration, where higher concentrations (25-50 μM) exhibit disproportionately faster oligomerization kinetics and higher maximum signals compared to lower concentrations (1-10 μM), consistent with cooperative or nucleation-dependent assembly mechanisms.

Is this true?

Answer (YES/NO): YES